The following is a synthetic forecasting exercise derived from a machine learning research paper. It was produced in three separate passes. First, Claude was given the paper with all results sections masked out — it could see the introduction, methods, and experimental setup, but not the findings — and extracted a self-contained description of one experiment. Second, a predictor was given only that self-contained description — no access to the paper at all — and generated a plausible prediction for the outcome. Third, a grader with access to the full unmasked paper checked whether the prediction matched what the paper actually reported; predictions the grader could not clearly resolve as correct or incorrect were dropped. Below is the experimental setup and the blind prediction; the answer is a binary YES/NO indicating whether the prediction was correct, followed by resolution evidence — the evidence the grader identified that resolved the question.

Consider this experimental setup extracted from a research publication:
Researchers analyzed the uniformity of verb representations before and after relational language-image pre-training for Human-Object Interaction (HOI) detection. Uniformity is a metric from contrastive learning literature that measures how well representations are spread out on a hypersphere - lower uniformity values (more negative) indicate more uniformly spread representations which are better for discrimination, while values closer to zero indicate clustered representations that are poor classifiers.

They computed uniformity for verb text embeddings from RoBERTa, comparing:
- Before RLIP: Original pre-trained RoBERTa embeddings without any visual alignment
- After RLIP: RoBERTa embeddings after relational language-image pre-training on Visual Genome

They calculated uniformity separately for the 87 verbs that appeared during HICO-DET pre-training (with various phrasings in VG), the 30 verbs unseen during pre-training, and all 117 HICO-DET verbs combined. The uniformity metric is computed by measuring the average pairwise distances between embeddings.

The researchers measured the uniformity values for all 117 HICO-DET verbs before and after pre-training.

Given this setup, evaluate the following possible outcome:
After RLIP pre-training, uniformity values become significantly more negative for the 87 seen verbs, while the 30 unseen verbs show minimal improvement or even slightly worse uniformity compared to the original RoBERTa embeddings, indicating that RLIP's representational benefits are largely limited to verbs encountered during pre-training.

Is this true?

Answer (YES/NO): NO